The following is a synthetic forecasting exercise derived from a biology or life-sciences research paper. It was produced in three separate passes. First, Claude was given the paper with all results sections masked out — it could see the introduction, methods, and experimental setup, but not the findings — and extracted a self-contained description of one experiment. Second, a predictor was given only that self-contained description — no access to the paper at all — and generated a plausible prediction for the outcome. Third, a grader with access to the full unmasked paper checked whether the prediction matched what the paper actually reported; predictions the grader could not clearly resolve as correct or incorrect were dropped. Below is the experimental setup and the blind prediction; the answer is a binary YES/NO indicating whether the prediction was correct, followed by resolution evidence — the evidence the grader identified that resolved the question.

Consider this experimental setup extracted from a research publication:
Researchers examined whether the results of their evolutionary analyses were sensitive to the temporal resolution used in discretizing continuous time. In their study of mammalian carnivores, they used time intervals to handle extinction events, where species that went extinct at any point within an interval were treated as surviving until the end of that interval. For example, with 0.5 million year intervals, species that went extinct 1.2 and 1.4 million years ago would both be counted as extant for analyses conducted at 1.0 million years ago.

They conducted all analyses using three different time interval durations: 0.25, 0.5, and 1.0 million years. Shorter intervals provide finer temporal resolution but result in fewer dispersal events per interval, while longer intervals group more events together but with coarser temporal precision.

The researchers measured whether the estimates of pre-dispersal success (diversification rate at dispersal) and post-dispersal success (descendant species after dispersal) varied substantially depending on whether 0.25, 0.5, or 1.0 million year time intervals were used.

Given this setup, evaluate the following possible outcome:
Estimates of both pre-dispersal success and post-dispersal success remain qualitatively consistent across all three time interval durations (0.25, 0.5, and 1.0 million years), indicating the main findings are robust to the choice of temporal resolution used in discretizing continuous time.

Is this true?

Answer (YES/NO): YES